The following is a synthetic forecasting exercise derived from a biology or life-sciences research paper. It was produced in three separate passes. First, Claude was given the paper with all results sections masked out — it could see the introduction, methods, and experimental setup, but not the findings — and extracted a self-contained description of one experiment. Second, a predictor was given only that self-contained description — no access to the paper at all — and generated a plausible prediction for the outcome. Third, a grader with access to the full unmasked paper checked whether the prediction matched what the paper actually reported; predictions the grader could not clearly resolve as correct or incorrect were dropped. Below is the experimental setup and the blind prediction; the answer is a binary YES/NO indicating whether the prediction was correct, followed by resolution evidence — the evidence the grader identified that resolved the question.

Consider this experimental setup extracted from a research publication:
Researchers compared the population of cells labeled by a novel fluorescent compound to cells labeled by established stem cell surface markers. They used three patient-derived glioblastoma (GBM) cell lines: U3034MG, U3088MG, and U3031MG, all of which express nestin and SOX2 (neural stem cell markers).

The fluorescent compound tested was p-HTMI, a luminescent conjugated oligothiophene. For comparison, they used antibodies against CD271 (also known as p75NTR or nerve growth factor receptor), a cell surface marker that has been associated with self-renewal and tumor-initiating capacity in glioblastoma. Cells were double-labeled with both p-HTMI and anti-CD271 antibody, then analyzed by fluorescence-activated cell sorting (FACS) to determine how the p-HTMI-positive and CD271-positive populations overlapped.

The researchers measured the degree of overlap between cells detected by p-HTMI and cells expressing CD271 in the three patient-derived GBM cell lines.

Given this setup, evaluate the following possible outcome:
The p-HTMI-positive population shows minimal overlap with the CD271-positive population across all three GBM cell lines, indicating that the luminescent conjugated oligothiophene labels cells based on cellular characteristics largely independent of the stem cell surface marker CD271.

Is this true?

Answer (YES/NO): NO